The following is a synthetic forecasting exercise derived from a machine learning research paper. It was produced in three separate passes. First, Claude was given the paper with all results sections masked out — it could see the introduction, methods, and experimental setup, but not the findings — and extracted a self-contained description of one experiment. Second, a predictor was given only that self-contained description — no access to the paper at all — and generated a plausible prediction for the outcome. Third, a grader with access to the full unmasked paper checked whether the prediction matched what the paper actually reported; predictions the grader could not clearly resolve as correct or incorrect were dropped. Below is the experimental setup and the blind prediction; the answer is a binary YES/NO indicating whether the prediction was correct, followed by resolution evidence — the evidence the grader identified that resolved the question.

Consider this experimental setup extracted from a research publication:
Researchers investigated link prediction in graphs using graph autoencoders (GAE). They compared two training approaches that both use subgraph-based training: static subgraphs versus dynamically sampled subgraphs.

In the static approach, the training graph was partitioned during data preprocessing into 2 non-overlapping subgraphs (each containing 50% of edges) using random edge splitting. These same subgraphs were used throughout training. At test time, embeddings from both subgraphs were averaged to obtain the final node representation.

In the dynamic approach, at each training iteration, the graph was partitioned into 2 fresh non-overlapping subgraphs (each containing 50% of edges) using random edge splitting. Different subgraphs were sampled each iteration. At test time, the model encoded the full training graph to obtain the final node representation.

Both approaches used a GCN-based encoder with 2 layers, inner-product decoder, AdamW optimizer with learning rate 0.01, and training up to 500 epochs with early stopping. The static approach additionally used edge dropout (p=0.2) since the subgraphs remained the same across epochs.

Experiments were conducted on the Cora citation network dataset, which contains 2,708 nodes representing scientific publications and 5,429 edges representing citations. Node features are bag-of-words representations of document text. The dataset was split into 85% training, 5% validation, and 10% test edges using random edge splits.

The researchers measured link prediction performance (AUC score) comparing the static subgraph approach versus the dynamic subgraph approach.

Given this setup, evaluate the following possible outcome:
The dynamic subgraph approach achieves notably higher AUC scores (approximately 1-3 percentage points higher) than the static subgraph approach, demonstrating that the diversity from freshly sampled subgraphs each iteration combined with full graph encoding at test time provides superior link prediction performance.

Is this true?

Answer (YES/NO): NO